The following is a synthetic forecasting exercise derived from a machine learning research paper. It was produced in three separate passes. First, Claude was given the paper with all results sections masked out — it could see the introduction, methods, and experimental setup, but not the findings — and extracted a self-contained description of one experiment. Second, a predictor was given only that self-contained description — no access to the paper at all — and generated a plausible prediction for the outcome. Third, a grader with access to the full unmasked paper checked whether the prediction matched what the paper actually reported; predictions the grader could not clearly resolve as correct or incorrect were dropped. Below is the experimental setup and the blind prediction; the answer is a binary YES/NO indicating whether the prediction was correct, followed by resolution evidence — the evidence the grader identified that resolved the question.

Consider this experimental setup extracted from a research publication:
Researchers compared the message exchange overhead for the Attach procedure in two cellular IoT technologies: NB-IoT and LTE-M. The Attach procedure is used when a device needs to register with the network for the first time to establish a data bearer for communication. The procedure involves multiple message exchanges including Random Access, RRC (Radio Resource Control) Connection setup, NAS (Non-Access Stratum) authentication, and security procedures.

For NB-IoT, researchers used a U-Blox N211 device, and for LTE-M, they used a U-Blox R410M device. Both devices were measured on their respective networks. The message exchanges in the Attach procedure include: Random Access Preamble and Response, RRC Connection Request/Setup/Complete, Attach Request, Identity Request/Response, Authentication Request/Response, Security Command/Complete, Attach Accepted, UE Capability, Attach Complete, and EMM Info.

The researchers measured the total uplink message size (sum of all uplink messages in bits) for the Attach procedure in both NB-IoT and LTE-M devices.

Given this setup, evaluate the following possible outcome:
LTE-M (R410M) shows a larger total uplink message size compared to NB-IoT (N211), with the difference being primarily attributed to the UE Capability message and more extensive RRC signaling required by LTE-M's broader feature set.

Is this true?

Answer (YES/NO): NO